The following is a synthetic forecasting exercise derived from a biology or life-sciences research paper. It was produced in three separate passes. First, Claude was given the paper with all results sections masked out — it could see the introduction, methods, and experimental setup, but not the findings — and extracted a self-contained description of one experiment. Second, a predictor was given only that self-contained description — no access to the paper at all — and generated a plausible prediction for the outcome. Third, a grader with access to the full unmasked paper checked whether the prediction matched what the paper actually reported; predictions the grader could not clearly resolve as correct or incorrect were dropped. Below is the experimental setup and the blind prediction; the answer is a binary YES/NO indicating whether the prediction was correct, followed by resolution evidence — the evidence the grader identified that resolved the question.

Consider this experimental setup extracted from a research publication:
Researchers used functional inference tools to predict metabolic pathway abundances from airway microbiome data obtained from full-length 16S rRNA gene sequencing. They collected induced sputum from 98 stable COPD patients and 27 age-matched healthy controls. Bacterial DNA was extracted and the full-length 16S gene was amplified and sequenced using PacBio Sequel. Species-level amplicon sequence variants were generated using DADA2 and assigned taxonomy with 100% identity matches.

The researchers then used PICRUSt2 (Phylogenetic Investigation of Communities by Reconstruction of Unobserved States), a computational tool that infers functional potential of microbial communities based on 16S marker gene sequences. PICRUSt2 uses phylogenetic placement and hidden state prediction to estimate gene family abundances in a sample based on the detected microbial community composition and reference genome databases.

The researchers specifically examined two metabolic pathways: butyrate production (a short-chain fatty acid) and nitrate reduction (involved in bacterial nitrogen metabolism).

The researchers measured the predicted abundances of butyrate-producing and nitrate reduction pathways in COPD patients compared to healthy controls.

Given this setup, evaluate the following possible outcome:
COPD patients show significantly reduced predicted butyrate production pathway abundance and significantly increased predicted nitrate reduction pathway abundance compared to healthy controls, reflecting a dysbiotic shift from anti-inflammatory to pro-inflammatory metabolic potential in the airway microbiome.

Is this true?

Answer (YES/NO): NO